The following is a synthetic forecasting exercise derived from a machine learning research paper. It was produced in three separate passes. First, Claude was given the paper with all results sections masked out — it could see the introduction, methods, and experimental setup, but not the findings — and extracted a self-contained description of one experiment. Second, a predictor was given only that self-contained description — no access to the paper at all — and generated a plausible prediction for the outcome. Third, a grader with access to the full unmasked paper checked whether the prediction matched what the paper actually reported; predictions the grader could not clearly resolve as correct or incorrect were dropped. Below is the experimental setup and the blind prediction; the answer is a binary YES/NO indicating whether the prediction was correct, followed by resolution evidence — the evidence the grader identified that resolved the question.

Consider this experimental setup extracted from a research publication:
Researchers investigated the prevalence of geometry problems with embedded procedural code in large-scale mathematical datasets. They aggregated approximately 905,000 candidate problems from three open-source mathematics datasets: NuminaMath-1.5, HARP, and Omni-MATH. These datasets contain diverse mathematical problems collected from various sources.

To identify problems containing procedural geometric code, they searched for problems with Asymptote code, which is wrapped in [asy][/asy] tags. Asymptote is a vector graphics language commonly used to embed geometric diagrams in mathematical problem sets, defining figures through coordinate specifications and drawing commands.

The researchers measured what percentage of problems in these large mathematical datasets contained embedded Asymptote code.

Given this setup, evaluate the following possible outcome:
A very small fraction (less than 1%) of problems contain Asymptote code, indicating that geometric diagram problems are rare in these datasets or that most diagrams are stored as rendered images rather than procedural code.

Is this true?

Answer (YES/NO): NO